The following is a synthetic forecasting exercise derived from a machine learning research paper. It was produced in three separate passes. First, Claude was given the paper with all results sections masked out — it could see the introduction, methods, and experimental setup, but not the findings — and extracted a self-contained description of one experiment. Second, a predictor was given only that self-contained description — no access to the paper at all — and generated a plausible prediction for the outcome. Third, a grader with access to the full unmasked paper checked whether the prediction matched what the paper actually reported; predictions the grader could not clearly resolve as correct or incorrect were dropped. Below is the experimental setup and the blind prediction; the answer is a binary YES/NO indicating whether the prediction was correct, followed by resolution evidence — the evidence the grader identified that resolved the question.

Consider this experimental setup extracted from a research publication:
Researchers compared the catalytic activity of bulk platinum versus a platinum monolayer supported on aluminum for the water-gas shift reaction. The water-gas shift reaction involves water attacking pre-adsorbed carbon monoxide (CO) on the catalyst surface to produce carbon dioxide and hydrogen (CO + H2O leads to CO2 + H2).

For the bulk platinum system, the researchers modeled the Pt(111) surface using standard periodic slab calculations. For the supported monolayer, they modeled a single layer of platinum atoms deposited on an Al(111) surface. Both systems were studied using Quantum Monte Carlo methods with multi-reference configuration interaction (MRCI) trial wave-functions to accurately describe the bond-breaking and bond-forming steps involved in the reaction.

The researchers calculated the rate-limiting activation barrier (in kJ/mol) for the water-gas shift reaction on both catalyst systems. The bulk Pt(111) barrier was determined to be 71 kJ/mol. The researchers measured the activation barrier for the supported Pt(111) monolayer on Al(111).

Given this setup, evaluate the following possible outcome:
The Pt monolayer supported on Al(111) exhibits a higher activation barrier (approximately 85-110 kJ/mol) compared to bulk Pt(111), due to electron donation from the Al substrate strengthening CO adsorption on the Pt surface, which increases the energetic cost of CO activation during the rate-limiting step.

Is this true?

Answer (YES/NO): NO